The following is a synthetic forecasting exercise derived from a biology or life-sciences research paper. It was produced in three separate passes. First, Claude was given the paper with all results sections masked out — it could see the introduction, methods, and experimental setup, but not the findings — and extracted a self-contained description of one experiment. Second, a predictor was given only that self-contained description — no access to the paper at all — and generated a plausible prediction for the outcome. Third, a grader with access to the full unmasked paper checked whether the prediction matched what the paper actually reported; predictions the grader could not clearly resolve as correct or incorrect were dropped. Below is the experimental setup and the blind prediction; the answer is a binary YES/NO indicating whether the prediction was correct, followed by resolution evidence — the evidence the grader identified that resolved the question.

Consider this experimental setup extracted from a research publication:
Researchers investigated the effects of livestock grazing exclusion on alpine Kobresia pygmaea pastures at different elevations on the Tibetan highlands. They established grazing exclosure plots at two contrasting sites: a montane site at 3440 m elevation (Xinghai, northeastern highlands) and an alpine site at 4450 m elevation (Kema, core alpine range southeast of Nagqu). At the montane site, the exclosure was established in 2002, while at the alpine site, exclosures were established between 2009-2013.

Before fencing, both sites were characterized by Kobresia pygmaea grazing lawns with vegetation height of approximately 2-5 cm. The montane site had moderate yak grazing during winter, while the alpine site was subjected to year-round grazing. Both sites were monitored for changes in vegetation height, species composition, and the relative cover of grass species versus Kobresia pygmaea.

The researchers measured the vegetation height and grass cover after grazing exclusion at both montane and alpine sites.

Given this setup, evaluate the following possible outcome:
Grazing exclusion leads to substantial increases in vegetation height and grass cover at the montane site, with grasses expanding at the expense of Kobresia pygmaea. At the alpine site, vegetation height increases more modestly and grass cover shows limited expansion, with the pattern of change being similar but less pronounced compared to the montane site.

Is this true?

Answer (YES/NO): YES